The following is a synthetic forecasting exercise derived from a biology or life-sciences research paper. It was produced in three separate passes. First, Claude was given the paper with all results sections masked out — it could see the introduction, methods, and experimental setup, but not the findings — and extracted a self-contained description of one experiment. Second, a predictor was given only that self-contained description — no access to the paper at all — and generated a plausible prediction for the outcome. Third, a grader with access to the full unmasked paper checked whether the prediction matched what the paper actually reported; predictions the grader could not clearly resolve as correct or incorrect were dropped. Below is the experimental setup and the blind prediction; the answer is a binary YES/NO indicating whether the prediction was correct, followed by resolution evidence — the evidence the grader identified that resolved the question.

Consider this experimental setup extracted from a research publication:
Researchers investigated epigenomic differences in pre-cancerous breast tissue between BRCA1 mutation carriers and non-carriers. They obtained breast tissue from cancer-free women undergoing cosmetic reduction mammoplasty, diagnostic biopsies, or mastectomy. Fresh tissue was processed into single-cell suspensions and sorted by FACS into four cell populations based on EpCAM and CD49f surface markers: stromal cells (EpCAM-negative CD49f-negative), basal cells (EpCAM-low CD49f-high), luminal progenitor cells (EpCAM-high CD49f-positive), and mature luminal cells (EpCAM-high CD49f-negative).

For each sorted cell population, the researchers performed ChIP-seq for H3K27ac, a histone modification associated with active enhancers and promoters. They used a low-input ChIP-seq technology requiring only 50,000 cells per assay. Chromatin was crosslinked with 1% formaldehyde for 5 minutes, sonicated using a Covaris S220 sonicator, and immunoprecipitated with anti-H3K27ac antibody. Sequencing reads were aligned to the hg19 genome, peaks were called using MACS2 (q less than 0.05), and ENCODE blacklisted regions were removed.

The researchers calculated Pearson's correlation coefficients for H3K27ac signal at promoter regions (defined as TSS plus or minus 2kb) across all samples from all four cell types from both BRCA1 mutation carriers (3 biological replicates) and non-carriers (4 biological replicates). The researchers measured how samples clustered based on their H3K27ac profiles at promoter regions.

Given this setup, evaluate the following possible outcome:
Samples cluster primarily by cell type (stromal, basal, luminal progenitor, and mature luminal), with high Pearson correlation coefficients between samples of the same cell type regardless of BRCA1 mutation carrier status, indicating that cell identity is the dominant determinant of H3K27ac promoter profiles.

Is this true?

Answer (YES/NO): NO